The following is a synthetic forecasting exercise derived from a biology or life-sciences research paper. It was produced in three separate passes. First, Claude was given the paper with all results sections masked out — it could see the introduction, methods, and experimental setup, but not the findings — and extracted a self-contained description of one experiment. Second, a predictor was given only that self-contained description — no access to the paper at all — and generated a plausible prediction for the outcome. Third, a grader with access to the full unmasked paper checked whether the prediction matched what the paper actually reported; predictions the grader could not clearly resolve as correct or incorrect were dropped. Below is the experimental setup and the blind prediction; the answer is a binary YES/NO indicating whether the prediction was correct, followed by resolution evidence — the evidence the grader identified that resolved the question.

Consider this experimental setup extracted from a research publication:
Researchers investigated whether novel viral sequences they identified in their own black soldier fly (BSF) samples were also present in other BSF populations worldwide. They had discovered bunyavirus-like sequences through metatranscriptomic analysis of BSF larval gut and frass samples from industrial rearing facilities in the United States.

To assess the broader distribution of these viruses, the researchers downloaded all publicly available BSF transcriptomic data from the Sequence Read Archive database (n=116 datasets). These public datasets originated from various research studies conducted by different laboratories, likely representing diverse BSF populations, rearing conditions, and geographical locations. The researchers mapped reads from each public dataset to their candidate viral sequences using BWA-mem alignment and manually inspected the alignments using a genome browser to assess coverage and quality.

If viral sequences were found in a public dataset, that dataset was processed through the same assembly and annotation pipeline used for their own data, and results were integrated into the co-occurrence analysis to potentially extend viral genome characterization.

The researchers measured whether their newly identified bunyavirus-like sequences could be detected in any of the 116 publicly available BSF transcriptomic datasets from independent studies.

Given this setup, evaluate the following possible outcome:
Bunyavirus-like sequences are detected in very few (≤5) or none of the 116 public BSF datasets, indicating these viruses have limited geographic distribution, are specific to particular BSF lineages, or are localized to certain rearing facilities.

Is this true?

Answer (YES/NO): NO